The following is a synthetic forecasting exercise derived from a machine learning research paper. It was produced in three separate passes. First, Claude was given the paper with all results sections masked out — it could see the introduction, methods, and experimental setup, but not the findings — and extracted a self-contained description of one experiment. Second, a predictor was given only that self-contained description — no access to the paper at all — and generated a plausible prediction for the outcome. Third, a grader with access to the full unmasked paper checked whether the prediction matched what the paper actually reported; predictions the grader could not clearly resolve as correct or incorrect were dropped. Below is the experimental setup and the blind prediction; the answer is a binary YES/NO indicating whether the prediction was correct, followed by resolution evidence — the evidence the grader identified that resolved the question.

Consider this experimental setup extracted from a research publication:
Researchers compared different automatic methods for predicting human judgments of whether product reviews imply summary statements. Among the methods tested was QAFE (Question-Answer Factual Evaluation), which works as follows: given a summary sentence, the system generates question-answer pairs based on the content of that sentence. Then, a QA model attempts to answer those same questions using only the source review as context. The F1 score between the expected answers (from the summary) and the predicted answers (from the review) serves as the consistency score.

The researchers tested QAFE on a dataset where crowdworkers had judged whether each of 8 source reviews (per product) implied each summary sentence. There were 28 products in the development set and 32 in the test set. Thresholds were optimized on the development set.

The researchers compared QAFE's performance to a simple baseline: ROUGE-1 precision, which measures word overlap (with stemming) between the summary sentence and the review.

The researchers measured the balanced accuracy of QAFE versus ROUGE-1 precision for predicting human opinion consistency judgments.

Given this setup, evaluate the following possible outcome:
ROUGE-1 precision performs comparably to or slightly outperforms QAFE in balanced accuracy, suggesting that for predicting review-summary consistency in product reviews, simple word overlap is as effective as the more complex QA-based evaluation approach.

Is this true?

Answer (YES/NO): YES